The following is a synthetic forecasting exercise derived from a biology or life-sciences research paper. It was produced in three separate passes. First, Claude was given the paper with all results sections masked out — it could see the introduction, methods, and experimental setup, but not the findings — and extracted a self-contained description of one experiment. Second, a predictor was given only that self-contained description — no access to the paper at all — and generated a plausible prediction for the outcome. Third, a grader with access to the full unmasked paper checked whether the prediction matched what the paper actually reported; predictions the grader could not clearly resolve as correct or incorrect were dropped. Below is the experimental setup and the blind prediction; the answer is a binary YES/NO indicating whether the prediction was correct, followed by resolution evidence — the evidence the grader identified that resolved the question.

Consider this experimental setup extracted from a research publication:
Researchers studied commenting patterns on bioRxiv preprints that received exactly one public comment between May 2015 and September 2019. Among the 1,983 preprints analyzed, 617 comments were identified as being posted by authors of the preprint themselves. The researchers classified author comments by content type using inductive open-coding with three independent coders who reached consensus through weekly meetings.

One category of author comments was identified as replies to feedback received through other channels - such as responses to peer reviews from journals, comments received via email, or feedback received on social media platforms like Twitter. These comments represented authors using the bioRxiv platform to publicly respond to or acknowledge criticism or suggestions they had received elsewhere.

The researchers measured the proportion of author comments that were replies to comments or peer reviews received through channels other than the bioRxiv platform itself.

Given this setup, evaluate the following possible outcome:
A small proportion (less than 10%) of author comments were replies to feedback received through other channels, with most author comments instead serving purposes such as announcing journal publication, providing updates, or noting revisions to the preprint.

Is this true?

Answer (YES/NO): YES